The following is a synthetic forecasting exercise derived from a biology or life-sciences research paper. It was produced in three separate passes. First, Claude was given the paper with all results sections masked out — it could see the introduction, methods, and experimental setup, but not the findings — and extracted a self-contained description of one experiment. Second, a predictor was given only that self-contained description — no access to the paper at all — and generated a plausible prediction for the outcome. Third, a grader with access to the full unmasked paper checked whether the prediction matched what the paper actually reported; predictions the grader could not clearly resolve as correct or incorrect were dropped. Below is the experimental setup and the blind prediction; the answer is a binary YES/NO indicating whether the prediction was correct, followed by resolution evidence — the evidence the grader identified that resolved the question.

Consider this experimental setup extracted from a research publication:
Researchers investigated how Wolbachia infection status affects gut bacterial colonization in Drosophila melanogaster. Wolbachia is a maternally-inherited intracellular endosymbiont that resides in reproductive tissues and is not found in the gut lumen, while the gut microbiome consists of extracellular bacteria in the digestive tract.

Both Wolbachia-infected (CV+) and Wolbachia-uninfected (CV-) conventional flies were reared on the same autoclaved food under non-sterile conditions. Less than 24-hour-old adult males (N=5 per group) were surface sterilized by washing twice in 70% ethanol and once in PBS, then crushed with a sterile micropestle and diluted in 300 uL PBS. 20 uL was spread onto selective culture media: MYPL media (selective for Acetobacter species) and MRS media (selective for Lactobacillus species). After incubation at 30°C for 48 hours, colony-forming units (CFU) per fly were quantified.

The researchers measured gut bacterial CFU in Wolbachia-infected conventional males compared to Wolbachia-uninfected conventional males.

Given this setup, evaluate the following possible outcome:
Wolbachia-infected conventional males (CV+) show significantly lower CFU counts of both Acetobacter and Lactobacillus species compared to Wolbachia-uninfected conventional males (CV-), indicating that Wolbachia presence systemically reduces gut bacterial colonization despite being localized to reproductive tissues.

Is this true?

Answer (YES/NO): NO